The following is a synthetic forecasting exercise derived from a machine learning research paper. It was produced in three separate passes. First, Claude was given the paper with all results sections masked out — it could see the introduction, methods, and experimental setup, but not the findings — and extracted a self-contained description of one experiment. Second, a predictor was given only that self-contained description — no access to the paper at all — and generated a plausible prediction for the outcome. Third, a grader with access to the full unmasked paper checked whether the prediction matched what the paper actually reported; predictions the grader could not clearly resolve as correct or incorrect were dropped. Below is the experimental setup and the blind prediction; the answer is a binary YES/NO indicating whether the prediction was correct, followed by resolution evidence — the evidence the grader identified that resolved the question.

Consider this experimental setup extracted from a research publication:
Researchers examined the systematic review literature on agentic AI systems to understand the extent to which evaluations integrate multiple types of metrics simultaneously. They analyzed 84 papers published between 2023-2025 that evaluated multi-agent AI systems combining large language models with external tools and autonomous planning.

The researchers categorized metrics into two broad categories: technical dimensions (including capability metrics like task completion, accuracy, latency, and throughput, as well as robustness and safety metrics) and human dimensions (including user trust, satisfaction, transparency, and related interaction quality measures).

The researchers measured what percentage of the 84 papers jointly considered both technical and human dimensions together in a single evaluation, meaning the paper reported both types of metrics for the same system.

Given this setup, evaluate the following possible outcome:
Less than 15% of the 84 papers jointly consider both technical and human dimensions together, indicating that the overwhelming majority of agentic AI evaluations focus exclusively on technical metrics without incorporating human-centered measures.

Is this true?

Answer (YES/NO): NO